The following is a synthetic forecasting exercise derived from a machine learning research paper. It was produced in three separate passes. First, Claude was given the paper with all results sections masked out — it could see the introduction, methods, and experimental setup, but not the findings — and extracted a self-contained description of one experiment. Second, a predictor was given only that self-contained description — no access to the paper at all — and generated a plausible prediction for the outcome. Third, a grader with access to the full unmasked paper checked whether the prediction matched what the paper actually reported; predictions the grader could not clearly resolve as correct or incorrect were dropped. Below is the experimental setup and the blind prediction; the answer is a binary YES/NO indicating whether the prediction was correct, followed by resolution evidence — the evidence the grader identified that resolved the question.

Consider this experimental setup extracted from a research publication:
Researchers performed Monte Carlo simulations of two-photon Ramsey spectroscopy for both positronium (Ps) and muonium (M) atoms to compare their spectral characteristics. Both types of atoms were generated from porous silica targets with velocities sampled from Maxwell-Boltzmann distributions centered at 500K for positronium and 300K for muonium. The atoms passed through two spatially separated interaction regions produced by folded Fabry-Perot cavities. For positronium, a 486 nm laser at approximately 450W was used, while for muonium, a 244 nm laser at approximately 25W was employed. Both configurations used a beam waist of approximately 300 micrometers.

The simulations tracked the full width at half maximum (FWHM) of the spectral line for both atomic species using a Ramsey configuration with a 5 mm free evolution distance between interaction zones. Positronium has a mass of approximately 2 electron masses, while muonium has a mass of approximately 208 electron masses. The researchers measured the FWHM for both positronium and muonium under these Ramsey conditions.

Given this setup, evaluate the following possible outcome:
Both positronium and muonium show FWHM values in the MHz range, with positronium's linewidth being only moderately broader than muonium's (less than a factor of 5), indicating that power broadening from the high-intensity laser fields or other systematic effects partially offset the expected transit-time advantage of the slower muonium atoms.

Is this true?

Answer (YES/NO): NO